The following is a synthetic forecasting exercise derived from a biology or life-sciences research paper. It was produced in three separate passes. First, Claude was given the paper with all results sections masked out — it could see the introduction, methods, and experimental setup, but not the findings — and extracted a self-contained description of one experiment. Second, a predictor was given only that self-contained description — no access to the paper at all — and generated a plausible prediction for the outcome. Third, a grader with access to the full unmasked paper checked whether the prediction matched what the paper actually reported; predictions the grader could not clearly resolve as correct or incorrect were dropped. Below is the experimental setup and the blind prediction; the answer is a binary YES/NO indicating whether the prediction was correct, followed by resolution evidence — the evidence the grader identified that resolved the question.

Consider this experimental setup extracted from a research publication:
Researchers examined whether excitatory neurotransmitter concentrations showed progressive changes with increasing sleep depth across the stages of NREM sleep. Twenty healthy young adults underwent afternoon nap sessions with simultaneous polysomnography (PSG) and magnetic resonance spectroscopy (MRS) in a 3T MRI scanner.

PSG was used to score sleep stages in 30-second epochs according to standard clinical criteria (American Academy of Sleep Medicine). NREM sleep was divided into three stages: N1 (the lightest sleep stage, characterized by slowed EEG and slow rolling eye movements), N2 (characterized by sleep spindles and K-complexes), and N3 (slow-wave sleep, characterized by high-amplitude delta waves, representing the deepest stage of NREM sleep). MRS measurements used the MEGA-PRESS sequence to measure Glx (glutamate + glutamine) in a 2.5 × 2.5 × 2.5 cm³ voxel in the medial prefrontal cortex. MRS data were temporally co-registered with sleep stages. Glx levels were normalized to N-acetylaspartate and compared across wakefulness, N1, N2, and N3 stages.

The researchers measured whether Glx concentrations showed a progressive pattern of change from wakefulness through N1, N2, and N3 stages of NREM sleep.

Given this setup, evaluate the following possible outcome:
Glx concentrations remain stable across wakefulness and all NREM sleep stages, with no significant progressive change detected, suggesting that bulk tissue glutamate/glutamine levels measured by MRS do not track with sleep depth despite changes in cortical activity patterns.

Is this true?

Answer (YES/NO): NO